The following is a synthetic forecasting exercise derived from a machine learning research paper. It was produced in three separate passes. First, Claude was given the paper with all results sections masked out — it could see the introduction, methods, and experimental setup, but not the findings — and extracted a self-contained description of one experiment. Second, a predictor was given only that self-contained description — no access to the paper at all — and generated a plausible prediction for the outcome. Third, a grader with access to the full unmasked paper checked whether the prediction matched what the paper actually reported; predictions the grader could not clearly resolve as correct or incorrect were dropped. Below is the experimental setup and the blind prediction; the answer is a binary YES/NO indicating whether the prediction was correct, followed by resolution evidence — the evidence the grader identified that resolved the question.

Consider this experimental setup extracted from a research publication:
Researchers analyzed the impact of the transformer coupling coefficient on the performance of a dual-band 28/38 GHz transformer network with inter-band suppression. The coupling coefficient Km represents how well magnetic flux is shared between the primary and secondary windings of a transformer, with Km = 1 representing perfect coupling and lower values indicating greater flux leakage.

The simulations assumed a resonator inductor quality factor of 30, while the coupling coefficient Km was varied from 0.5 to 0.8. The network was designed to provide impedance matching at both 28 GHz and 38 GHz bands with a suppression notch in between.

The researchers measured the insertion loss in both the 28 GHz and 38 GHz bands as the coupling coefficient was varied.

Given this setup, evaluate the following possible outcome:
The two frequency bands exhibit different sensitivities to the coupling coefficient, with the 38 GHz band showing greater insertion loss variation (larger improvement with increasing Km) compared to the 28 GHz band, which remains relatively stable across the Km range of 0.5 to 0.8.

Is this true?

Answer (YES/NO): YES